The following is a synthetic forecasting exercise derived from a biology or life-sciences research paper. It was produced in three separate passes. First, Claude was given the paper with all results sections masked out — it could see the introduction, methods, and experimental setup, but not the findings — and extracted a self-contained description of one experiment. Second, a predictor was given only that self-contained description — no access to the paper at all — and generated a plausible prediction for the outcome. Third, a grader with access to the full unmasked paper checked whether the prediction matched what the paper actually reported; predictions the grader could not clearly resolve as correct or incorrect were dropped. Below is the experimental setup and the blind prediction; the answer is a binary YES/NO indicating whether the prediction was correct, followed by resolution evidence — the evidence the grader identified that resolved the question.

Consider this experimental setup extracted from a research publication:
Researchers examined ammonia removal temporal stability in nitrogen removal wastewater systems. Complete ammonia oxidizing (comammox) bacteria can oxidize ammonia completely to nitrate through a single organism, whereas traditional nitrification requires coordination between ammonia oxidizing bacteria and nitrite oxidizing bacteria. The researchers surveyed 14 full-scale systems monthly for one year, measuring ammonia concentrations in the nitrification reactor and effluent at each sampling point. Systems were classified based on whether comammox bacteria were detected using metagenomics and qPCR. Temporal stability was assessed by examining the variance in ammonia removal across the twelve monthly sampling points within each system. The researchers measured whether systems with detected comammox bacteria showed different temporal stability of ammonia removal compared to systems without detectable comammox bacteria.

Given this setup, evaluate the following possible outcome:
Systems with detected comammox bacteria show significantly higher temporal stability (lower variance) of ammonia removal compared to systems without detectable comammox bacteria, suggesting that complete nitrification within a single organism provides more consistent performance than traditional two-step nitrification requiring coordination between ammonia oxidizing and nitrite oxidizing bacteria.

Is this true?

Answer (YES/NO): YES